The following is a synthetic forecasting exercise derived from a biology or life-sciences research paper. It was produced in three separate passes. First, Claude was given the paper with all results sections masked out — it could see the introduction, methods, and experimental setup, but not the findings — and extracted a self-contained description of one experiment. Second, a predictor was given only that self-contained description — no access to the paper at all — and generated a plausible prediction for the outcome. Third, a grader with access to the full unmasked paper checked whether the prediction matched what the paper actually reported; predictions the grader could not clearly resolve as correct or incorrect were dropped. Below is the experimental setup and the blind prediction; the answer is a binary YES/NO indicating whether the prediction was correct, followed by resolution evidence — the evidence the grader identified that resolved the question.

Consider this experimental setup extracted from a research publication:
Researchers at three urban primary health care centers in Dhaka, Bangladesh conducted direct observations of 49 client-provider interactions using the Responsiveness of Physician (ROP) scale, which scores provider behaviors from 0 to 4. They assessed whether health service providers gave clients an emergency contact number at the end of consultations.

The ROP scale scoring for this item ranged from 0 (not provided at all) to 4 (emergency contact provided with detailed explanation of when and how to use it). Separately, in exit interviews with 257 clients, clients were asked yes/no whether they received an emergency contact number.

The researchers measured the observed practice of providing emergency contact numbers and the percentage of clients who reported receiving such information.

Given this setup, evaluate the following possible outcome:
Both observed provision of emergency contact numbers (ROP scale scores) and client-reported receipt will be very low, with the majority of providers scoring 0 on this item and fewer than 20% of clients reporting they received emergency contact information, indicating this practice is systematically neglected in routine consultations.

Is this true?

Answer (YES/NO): NO